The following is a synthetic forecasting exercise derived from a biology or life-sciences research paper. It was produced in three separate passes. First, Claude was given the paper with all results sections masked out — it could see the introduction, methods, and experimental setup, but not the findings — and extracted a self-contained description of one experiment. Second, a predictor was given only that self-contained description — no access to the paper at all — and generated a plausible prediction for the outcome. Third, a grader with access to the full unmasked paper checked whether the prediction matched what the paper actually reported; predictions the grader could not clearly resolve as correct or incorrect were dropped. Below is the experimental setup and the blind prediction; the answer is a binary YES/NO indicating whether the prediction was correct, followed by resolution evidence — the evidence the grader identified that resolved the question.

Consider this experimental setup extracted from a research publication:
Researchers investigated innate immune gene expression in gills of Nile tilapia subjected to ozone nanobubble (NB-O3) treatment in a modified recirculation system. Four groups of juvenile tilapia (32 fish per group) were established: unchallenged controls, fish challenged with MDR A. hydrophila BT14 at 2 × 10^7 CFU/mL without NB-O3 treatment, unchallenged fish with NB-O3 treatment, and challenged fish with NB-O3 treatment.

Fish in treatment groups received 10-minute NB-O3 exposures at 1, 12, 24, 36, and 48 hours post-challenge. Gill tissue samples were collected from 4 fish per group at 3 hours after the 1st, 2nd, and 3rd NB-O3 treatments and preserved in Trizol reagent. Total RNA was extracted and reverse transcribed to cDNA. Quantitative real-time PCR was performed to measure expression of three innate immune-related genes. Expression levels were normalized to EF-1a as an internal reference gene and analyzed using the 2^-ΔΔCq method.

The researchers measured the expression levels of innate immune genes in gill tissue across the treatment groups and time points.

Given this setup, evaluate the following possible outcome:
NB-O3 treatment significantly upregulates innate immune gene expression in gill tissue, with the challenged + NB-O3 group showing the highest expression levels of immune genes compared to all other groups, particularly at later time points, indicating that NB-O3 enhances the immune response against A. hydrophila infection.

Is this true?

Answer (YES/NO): NO